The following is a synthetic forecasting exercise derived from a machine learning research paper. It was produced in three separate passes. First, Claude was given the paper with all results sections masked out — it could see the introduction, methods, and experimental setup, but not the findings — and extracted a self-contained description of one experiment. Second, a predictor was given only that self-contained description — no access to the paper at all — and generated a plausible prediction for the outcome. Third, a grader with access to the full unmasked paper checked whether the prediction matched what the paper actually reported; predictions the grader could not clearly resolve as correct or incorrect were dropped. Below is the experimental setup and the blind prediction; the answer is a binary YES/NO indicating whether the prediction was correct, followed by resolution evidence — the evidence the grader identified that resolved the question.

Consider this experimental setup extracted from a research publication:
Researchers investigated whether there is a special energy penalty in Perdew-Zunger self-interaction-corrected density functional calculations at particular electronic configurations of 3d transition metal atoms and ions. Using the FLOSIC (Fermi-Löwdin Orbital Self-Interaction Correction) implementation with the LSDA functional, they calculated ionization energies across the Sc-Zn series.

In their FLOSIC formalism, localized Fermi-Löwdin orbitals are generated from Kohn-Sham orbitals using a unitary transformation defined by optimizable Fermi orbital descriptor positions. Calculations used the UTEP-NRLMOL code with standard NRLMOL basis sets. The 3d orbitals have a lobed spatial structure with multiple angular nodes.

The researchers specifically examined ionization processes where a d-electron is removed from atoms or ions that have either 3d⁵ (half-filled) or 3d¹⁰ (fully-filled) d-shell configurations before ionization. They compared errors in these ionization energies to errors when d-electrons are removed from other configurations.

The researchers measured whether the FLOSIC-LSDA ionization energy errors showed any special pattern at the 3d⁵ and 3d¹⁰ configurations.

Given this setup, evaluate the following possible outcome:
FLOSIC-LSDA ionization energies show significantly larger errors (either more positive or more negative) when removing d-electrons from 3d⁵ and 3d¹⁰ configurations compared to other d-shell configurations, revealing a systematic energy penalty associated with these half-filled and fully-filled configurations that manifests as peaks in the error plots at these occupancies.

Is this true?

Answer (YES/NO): YES